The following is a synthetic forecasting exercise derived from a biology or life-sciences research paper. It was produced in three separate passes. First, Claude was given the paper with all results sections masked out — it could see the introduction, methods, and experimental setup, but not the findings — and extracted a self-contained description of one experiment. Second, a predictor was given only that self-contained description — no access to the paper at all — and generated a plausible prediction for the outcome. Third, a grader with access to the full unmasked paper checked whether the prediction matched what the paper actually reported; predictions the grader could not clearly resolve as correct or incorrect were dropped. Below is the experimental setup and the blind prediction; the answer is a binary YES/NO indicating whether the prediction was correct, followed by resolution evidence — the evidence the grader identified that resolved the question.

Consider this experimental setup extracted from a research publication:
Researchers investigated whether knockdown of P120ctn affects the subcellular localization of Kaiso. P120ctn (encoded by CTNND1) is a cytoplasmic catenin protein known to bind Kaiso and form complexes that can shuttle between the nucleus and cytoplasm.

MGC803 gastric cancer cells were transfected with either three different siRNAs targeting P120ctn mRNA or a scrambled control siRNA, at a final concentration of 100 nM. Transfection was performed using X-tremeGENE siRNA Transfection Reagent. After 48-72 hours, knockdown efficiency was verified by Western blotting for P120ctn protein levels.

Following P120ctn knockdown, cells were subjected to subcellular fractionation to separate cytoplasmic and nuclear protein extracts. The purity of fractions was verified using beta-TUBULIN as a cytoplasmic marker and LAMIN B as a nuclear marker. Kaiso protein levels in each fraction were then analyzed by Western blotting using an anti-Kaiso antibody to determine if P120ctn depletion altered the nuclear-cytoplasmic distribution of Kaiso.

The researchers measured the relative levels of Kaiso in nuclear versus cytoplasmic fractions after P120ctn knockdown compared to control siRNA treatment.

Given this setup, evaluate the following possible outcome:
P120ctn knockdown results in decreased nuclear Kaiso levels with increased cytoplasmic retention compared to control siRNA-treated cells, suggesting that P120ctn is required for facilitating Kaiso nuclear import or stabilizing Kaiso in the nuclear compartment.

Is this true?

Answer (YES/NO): NO